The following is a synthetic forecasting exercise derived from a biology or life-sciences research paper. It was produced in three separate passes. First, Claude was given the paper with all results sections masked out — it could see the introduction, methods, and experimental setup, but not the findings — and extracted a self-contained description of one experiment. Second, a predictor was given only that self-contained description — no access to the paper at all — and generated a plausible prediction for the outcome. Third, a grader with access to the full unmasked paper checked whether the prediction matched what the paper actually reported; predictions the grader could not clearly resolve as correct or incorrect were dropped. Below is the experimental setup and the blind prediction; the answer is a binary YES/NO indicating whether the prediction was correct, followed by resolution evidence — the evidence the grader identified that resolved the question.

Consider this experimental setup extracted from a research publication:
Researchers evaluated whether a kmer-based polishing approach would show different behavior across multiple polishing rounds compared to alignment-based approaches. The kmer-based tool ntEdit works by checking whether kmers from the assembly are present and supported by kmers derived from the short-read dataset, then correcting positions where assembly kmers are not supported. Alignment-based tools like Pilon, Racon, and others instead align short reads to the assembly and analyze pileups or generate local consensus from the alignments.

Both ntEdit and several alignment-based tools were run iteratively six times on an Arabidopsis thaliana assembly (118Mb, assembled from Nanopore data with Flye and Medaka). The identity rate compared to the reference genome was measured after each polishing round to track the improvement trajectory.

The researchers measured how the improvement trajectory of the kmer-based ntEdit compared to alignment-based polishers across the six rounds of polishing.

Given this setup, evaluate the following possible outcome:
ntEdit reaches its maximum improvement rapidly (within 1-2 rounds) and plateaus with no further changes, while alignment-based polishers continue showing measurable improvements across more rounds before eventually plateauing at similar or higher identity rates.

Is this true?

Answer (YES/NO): NO